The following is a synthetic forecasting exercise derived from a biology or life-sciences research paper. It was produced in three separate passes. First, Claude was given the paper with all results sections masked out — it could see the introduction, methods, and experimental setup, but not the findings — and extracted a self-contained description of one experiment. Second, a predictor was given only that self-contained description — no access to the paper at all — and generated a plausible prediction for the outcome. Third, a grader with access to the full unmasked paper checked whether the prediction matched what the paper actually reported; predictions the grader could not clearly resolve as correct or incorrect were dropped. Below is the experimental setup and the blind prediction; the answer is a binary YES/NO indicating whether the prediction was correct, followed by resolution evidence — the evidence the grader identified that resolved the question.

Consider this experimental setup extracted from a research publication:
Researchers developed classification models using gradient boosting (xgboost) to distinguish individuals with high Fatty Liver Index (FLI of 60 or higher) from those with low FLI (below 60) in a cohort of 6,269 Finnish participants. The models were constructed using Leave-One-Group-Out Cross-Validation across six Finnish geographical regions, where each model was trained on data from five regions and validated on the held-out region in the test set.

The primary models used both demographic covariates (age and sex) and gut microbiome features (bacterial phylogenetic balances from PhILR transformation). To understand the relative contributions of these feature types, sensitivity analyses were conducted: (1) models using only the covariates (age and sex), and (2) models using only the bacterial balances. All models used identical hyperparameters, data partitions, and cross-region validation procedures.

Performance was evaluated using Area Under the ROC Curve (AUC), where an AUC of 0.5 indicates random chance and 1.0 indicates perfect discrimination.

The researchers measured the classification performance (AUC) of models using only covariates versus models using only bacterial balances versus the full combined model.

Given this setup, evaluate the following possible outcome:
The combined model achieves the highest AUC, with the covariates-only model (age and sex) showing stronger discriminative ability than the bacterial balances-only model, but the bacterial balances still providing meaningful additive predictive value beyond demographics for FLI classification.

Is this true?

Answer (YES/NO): YES